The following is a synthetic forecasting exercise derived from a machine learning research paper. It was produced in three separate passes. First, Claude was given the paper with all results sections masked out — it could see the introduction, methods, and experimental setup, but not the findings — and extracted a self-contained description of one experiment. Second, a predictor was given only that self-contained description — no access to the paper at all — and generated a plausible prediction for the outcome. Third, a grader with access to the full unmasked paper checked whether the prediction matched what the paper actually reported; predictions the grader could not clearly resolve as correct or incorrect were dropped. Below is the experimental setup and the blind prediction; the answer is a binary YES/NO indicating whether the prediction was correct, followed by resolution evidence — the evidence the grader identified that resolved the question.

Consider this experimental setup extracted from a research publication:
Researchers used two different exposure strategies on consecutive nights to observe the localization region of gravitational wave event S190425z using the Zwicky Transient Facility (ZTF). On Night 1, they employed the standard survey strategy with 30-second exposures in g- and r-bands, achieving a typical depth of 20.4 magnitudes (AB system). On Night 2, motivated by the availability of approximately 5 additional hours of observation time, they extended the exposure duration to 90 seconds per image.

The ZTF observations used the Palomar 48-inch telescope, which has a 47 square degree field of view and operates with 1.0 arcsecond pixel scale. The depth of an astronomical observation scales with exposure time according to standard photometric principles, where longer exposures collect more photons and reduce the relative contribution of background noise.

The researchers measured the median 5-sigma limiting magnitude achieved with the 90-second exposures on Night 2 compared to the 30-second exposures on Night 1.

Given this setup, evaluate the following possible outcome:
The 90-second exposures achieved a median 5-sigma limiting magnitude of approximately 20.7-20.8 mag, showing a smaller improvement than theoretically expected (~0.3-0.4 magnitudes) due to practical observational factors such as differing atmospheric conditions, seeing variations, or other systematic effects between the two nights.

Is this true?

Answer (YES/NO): NO